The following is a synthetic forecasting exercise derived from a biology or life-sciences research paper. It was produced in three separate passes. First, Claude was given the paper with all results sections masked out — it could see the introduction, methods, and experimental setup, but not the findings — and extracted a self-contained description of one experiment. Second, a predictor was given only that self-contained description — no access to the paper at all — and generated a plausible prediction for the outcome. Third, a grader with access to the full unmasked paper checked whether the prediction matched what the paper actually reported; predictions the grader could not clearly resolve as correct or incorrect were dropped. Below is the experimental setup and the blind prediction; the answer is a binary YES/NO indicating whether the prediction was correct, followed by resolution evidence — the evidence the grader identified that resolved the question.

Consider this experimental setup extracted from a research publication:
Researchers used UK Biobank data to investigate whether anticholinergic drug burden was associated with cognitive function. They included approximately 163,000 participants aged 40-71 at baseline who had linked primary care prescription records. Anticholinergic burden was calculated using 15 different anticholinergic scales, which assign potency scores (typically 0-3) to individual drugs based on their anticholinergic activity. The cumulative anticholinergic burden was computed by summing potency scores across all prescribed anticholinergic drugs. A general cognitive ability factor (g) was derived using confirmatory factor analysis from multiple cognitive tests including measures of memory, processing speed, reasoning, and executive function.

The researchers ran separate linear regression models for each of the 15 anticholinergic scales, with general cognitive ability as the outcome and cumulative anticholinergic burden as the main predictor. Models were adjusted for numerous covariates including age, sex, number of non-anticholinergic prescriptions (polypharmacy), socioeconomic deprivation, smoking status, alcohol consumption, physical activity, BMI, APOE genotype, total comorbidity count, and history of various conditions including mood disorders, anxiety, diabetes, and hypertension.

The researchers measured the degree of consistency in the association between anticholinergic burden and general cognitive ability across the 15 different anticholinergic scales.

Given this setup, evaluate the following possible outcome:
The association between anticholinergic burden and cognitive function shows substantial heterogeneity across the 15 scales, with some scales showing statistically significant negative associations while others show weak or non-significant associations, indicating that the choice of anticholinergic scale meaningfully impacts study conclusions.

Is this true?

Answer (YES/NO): NO